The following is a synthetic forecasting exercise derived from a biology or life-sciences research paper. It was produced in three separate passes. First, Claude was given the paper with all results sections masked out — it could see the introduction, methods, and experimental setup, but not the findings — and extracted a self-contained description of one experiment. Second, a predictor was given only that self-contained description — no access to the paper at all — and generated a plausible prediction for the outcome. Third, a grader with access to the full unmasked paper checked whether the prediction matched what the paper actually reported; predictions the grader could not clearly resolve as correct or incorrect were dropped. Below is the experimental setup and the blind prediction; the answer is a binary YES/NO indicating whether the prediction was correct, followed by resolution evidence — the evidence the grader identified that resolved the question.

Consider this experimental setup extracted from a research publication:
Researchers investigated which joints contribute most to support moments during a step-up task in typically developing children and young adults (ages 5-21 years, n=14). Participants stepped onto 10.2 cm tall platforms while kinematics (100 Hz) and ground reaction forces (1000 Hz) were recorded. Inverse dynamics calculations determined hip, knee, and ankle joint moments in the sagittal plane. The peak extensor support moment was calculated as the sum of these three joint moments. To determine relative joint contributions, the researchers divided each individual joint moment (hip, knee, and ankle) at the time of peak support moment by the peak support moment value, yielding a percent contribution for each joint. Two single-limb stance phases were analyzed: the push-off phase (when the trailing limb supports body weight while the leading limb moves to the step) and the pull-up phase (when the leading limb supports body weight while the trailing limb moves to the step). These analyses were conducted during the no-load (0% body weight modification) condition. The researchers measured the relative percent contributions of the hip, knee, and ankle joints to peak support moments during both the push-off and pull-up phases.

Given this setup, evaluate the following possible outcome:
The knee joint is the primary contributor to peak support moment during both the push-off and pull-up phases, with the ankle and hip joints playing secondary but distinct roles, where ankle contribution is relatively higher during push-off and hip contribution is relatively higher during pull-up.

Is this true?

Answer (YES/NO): NO